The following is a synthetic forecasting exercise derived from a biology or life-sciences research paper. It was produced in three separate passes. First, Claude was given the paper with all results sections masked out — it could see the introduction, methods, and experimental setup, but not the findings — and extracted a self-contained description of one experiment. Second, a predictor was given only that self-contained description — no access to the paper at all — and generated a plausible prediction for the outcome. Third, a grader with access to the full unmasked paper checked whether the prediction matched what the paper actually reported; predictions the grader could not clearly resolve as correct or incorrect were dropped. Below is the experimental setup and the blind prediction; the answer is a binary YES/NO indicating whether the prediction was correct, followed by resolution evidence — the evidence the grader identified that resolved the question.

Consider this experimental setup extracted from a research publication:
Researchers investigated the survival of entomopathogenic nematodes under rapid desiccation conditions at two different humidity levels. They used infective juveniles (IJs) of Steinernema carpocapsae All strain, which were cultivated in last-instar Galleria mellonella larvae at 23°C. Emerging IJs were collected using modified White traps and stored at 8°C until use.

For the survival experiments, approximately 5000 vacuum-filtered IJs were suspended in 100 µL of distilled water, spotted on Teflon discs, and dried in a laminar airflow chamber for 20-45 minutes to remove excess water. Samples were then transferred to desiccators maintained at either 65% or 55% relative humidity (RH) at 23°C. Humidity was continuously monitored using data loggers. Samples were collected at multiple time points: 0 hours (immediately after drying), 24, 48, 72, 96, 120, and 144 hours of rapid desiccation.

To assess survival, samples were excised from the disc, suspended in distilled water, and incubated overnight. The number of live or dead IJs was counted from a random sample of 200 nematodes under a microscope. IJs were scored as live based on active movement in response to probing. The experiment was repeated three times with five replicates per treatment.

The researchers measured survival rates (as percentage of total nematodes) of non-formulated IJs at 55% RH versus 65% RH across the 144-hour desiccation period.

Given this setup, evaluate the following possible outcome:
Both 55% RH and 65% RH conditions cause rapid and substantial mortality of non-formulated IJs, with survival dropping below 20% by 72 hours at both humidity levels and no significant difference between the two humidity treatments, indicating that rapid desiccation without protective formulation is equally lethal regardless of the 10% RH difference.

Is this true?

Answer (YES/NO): YES